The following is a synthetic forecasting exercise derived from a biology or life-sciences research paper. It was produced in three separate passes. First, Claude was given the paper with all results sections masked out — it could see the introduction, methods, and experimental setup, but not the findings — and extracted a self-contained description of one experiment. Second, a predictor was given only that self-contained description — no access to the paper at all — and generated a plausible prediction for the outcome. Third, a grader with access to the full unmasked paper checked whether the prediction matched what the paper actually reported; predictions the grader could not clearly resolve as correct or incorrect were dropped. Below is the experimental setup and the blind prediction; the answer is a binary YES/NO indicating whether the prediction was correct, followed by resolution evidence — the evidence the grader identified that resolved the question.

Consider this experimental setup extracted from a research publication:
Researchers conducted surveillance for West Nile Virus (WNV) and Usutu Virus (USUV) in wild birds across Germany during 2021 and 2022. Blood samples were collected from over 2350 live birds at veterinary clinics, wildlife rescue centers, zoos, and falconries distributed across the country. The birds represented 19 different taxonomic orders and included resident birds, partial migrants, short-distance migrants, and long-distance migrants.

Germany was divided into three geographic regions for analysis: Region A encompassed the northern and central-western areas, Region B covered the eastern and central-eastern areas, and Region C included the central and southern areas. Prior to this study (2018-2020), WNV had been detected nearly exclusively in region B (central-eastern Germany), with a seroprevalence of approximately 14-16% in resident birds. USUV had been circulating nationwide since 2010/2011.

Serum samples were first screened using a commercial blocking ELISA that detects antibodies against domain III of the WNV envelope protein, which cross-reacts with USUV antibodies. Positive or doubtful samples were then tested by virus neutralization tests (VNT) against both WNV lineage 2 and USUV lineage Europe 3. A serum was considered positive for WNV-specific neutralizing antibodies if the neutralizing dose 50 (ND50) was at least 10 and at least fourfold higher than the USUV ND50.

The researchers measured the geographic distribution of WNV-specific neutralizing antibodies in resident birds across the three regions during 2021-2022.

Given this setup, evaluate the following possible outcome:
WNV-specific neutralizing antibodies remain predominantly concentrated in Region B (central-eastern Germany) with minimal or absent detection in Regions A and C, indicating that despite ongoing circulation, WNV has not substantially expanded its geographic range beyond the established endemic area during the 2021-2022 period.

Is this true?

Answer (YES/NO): YES